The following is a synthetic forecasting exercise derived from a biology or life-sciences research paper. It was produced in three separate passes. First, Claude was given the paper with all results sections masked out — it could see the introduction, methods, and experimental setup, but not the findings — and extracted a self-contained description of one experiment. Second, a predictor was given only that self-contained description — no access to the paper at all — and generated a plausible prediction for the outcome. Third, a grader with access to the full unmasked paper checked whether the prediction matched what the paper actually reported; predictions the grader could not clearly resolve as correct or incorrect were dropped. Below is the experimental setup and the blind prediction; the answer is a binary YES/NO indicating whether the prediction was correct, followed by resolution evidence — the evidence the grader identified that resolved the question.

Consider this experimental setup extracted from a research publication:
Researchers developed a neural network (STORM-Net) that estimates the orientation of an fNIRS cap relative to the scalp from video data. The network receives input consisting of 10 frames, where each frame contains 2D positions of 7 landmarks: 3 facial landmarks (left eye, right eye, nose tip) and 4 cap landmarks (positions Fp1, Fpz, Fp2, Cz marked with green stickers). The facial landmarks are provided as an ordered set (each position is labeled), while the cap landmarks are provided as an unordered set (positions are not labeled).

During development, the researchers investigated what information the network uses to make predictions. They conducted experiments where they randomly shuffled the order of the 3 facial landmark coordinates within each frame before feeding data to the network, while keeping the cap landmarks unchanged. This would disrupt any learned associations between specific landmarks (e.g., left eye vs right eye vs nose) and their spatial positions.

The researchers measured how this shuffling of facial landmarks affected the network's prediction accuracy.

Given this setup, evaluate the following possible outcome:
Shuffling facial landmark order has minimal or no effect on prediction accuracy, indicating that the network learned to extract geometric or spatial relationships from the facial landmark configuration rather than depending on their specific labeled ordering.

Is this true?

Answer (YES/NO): NO